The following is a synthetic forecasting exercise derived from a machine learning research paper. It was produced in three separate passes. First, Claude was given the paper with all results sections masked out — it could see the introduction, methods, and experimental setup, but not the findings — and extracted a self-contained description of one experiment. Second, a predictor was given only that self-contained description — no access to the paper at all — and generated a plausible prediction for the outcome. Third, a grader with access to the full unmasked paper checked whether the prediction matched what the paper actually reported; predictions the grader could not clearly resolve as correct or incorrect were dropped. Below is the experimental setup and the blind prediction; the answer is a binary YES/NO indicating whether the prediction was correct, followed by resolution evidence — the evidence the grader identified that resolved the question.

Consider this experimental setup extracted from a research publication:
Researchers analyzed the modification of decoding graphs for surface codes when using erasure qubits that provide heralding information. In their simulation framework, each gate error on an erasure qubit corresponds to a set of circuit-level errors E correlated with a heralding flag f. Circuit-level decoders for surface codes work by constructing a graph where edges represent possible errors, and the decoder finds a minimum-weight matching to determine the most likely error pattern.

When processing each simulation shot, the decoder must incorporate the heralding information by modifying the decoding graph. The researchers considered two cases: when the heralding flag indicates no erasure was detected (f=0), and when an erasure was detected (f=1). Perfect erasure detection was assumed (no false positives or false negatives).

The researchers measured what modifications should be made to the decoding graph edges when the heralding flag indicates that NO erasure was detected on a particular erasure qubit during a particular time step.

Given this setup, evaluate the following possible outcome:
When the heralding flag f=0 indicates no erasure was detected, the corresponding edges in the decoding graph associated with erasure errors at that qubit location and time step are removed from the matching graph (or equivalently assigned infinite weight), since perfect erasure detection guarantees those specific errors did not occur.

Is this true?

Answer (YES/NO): YES